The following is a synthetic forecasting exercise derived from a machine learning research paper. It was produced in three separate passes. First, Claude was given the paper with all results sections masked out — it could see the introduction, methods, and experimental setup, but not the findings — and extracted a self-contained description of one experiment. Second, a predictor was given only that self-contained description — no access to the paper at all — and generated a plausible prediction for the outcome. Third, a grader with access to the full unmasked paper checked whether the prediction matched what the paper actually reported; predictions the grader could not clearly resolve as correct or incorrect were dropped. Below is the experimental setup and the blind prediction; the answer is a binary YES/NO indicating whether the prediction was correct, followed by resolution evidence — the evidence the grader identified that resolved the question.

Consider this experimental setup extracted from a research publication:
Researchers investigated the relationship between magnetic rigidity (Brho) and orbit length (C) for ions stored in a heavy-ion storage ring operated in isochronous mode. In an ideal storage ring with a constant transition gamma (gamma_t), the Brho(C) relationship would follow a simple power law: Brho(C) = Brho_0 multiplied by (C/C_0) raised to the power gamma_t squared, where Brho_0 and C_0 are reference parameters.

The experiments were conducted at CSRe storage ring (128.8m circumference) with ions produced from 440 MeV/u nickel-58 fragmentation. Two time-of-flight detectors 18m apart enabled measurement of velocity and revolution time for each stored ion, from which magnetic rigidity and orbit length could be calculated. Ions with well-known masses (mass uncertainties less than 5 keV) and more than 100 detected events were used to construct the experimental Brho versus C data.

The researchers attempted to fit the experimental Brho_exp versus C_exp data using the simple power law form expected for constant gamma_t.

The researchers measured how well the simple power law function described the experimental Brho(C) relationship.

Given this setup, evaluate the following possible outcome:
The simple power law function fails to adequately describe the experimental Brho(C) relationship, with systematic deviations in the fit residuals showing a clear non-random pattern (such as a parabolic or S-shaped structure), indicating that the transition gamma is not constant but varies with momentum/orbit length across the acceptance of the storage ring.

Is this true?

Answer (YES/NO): YES